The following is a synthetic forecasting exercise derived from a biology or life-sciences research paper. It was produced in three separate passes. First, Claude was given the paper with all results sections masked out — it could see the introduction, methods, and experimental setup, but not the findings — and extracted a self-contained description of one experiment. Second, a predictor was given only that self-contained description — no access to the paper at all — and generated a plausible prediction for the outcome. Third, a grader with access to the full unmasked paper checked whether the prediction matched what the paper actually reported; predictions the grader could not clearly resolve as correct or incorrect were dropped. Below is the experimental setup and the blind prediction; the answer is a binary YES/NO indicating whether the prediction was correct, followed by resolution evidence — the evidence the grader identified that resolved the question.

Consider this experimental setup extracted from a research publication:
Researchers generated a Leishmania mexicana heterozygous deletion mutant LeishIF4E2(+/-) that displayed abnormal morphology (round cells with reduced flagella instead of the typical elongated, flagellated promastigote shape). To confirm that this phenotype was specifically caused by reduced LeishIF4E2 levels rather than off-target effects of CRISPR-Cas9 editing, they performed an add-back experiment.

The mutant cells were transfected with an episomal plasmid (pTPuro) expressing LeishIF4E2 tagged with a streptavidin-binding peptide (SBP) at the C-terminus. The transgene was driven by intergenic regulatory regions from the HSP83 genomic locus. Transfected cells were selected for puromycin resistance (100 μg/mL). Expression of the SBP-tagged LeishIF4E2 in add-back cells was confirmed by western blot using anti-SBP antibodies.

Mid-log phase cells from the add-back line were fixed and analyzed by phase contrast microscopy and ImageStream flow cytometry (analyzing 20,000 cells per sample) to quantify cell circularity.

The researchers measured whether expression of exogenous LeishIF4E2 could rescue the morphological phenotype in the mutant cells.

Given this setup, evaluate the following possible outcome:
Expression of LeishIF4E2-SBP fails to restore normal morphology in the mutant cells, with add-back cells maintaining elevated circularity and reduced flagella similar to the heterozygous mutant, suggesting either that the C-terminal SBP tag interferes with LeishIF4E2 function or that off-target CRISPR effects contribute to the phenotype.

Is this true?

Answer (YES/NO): NO